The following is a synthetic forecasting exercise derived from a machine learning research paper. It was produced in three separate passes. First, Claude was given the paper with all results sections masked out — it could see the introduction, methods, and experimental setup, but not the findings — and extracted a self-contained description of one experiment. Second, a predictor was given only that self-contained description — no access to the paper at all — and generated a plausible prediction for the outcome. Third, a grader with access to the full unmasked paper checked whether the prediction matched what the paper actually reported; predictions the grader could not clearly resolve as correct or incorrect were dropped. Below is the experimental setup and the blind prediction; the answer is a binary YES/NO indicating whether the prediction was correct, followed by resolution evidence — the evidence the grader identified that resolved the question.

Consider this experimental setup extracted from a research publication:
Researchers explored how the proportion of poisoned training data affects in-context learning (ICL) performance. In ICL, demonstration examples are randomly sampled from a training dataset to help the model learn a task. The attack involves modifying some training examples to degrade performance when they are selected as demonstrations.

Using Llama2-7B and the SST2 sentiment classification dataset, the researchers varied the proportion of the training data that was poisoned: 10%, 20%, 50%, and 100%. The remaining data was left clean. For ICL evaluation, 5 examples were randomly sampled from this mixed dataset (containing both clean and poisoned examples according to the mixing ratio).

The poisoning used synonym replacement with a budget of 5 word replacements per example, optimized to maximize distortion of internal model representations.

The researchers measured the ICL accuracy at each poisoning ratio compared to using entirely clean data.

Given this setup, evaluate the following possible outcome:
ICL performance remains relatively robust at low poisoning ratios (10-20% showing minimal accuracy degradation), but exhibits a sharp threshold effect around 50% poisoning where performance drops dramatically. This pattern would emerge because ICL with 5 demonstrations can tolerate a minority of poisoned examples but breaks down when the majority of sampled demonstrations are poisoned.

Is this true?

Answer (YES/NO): NO